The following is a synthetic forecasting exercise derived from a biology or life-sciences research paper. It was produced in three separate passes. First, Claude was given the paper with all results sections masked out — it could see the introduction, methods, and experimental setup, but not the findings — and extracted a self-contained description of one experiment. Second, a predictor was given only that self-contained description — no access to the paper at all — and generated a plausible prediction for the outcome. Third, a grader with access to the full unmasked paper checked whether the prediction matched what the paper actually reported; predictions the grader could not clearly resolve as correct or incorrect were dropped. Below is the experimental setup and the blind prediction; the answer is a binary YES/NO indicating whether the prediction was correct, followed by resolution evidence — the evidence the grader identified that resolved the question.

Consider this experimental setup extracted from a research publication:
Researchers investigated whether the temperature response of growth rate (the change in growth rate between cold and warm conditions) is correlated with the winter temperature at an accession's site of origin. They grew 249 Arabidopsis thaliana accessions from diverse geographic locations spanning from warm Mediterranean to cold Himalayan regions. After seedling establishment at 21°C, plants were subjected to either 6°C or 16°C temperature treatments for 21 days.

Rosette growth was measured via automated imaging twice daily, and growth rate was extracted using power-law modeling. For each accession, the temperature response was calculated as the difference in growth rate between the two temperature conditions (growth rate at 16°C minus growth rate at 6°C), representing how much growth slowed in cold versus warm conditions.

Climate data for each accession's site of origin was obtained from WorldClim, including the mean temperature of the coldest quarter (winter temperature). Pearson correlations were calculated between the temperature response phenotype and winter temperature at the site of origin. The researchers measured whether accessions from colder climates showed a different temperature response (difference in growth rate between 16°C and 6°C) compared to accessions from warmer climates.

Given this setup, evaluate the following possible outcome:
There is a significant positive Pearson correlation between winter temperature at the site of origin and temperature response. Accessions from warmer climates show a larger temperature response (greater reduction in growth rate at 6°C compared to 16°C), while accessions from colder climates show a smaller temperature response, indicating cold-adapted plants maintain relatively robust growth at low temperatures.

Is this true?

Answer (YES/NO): NO